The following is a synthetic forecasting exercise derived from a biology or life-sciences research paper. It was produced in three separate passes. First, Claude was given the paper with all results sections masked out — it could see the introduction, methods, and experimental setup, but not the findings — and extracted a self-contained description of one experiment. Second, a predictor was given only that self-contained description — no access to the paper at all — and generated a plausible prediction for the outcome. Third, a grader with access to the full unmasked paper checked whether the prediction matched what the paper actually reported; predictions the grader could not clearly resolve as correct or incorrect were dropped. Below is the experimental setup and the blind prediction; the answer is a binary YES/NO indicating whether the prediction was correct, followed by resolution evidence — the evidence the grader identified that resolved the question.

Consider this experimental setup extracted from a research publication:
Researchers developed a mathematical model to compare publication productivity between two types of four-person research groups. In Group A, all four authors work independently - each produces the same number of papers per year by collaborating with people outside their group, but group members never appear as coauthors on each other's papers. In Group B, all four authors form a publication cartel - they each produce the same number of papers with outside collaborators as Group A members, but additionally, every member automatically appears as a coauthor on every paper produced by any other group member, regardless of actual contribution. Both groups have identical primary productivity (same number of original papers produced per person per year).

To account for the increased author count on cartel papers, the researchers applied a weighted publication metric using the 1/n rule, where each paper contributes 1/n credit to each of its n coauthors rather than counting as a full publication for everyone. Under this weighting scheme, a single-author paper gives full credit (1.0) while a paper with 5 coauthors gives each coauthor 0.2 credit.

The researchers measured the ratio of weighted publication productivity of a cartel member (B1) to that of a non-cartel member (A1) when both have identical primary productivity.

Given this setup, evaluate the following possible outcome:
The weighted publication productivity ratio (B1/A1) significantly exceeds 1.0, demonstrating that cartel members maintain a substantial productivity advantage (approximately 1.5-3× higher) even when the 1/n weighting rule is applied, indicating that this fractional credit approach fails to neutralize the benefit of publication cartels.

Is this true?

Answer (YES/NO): YES